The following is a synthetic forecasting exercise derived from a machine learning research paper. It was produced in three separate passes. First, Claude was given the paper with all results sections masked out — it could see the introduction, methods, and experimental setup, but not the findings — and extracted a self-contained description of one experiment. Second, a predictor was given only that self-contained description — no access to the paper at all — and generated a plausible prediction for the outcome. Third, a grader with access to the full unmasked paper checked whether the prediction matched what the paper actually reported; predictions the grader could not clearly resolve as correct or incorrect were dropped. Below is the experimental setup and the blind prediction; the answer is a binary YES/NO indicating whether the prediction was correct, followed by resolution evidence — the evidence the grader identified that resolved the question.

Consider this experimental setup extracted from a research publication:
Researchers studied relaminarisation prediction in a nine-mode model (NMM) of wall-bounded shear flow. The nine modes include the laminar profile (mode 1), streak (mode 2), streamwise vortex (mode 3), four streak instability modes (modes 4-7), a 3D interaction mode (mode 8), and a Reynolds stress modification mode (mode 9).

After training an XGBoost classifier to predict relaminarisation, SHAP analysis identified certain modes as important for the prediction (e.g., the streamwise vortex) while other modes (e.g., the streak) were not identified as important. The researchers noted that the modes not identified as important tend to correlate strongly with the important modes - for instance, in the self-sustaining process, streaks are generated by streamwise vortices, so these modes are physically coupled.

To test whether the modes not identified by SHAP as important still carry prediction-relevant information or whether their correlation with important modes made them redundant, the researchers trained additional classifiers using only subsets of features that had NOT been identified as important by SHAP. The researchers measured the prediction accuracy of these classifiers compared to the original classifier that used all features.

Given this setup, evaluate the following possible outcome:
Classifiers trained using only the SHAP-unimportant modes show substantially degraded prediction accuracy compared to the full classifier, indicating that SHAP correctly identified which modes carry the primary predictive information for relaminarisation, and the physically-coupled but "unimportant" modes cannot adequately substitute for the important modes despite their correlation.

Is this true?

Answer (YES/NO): YES